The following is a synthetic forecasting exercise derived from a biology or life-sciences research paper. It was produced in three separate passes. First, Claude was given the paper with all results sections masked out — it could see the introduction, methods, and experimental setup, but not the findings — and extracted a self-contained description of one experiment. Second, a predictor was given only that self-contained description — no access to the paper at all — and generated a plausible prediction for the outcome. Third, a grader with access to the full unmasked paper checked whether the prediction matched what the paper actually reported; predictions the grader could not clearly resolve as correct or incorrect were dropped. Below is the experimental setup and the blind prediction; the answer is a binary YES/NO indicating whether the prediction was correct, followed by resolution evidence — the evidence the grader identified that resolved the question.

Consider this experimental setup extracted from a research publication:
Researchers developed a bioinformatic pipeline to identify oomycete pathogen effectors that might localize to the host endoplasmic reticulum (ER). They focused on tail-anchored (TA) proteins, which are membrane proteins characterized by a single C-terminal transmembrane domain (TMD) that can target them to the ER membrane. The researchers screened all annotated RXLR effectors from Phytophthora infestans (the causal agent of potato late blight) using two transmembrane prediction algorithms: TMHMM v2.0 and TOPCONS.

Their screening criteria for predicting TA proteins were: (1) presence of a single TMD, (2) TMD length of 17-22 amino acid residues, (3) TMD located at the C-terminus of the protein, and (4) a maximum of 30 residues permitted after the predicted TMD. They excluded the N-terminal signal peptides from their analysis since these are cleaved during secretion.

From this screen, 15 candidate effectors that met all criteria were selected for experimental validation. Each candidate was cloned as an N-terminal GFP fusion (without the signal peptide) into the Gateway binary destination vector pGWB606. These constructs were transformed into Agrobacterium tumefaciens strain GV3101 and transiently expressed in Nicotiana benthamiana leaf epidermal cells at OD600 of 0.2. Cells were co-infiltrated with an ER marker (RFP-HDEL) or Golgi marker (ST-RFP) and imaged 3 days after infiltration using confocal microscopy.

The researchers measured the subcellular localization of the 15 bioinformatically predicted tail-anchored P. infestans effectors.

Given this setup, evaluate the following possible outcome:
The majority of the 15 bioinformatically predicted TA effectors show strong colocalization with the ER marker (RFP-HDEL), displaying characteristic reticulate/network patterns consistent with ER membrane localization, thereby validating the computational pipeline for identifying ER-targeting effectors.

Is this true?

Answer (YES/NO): YES